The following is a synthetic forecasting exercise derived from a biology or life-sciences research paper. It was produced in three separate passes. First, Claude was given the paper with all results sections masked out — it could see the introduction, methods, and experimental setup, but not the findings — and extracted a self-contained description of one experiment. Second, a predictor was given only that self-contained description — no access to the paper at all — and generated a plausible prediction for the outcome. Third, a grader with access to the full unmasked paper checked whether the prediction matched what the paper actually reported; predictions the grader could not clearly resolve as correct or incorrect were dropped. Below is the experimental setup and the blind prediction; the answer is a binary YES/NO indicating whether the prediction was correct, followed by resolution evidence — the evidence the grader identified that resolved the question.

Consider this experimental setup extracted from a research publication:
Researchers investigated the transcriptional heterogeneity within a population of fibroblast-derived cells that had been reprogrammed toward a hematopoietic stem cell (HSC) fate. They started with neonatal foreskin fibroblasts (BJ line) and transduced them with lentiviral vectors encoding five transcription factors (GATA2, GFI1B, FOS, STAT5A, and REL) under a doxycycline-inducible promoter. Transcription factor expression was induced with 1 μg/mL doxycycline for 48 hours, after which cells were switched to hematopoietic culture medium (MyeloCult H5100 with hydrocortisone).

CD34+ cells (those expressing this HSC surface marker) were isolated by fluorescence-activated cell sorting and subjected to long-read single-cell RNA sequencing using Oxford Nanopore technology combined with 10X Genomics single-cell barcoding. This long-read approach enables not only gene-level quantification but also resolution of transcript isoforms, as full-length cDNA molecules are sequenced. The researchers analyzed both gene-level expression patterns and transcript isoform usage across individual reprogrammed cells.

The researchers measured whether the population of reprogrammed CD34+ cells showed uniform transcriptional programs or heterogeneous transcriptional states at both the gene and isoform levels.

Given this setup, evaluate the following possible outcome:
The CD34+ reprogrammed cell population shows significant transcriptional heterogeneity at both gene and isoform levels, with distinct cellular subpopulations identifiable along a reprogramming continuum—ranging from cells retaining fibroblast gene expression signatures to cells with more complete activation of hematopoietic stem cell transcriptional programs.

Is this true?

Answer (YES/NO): YES